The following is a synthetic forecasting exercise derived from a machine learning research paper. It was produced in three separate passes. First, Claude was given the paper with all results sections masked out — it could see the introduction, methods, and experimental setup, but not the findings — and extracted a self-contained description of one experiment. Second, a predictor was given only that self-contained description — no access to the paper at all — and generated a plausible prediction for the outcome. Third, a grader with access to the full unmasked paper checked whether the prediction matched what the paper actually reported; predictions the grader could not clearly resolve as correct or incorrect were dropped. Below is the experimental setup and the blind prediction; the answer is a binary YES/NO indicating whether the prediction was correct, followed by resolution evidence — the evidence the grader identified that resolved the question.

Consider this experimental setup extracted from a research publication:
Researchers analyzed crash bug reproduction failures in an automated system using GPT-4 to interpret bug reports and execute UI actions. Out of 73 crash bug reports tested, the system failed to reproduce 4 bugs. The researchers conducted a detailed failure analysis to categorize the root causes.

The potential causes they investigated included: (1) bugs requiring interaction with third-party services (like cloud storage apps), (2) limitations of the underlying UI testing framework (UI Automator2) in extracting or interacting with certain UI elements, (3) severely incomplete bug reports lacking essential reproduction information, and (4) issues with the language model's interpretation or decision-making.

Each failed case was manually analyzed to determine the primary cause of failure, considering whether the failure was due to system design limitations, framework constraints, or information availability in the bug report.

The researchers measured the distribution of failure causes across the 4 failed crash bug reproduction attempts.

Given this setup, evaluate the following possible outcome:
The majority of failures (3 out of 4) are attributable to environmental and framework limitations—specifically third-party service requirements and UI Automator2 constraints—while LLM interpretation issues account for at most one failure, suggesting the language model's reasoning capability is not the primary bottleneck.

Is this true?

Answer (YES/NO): YES